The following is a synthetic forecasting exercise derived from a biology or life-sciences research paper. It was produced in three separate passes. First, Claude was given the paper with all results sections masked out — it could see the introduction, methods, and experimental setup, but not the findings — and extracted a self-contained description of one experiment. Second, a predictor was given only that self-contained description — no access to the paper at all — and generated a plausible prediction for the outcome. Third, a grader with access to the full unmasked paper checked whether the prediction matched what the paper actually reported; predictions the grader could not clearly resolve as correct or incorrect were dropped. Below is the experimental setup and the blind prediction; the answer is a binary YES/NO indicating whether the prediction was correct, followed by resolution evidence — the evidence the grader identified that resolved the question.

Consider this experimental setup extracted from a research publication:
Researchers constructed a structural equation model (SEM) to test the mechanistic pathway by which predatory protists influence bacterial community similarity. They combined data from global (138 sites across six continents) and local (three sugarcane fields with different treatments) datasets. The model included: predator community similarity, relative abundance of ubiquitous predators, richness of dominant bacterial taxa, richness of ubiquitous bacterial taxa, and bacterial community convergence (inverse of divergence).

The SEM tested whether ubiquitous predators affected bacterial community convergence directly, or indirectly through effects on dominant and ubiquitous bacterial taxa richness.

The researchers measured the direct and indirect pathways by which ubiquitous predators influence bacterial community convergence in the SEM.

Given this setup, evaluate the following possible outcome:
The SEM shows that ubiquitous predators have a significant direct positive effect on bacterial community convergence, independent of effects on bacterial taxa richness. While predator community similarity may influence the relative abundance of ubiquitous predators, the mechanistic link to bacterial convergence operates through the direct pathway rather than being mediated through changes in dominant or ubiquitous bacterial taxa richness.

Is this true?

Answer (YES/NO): NO